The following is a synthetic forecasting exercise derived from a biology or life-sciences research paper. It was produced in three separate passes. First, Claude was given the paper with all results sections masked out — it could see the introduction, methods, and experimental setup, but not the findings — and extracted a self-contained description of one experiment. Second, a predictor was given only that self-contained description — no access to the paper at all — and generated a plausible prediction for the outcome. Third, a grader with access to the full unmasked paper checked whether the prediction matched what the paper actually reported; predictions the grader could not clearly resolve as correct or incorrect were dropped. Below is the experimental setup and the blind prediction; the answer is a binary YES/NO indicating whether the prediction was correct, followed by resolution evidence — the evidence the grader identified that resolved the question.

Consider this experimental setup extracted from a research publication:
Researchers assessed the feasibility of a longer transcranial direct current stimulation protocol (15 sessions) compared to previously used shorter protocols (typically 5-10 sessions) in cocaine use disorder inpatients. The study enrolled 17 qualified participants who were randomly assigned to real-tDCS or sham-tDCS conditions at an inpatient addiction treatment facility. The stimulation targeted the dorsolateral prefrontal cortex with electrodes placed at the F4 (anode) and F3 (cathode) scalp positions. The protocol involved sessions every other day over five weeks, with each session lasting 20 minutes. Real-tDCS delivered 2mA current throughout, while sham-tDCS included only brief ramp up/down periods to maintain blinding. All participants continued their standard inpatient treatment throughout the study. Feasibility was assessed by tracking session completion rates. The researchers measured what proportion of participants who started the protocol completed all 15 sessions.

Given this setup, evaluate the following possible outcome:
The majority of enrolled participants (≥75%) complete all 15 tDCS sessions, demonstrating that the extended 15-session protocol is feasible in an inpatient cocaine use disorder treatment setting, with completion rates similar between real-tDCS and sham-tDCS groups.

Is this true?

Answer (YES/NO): NO